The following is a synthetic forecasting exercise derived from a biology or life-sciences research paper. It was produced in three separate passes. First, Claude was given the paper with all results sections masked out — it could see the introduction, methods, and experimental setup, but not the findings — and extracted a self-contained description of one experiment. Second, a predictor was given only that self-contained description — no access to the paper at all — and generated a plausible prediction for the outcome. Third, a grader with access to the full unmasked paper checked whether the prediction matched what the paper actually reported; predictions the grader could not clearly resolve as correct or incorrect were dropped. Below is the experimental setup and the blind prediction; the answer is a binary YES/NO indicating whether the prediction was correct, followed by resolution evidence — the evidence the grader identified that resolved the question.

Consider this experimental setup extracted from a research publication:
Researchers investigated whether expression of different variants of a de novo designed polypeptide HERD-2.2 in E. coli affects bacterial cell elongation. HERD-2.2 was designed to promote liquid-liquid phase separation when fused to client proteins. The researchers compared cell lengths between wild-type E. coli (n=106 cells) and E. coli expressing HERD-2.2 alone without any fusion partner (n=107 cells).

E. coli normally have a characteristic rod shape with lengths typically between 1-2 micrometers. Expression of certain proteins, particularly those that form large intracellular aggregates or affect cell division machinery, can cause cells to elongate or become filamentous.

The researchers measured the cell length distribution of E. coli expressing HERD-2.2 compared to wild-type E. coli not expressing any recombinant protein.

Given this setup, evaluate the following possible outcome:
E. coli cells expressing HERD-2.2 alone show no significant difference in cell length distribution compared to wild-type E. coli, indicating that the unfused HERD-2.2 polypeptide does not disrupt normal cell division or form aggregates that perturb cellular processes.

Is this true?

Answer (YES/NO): NO